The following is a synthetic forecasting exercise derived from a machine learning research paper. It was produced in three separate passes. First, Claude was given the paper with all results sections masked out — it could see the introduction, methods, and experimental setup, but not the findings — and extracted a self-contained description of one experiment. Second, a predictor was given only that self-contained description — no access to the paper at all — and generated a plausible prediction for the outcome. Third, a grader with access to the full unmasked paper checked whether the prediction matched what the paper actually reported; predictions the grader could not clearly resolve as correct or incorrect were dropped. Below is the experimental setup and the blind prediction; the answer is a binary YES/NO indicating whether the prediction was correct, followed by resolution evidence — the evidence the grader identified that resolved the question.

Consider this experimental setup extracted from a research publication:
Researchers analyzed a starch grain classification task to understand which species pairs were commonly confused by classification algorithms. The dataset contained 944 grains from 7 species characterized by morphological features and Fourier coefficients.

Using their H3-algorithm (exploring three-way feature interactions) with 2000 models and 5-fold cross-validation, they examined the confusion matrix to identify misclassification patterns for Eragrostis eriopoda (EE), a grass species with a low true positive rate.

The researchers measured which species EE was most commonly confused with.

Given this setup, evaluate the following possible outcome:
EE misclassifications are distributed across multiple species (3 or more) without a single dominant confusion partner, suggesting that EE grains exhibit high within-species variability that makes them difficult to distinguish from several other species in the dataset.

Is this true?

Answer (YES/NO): NO